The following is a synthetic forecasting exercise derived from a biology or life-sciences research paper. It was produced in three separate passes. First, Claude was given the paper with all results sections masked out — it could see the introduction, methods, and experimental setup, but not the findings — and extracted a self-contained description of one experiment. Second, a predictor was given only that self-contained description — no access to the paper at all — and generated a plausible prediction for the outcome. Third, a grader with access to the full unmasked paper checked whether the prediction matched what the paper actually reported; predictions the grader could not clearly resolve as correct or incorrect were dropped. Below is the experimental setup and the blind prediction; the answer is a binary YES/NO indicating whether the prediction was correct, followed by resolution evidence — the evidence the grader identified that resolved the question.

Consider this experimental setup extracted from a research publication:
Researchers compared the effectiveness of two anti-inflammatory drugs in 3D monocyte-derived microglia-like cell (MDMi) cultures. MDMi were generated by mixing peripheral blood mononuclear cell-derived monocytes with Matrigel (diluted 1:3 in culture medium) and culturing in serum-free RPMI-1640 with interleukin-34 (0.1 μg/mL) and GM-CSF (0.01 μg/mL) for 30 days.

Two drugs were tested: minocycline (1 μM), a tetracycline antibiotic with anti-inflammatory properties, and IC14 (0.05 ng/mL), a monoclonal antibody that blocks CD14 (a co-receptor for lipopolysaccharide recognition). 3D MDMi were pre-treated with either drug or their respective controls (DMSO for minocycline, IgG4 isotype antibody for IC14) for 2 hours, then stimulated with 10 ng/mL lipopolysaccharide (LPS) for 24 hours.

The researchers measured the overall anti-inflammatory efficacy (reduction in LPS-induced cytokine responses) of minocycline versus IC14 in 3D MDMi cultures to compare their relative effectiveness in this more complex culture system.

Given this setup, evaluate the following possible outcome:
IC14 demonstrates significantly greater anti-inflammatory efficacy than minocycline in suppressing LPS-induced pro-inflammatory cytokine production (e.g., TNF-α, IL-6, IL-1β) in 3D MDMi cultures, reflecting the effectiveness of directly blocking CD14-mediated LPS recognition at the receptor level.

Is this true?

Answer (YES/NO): NO